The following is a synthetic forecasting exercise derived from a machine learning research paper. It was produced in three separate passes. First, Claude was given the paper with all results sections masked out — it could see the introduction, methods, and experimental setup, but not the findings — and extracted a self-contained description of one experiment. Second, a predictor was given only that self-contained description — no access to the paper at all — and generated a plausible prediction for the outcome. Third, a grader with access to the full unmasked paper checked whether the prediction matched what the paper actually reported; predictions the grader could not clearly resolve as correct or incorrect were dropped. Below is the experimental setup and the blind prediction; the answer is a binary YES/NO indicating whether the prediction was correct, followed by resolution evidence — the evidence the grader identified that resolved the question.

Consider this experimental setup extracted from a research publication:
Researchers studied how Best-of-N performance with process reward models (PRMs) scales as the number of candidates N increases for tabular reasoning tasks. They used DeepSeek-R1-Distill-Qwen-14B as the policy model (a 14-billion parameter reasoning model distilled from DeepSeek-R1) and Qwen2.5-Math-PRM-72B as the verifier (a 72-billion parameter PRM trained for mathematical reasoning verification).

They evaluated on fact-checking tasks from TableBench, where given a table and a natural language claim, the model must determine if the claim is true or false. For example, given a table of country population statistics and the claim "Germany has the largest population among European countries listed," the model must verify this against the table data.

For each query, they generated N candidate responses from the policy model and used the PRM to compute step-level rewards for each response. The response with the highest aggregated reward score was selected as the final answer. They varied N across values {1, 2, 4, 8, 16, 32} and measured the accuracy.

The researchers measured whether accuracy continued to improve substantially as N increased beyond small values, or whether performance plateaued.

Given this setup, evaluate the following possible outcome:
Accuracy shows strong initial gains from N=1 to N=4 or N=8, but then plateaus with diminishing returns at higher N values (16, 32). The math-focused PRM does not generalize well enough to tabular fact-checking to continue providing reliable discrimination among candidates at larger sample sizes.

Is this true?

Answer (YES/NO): YES